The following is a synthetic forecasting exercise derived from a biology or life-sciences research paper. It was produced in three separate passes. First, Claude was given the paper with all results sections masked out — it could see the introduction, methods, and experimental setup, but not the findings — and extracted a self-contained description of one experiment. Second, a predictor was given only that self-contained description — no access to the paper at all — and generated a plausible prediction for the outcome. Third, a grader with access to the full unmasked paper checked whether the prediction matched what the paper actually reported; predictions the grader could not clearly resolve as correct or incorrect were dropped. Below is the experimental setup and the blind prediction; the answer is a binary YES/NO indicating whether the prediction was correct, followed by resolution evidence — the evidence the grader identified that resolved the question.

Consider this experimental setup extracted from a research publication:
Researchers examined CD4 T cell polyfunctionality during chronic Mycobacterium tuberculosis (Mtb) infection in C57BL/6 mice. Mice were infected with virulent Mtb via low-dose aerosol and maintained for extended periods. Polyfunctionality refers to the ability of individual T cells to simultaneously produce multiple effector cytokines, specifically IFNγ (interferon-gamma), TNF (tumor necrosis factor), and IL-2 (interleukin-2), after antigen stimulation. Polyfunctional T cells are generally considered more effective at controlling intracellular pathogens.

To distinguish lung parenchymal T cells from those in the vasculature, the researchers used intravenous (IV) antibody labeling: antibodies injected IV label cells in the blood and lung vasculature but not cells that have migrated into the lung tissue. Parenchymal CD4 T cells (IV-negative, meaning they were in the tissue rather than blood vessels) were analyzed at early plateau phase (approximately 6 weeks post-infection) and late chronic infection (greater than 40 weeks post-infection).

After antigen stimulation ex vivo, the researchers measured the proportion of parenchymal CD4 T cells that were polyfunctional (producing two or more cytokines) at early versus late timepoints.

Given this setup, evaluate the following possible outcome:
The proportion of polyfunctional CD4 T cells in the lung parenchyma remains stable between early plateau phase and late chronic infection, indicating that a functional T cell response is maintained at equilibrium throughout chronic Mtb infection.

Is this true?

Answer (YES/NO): NO